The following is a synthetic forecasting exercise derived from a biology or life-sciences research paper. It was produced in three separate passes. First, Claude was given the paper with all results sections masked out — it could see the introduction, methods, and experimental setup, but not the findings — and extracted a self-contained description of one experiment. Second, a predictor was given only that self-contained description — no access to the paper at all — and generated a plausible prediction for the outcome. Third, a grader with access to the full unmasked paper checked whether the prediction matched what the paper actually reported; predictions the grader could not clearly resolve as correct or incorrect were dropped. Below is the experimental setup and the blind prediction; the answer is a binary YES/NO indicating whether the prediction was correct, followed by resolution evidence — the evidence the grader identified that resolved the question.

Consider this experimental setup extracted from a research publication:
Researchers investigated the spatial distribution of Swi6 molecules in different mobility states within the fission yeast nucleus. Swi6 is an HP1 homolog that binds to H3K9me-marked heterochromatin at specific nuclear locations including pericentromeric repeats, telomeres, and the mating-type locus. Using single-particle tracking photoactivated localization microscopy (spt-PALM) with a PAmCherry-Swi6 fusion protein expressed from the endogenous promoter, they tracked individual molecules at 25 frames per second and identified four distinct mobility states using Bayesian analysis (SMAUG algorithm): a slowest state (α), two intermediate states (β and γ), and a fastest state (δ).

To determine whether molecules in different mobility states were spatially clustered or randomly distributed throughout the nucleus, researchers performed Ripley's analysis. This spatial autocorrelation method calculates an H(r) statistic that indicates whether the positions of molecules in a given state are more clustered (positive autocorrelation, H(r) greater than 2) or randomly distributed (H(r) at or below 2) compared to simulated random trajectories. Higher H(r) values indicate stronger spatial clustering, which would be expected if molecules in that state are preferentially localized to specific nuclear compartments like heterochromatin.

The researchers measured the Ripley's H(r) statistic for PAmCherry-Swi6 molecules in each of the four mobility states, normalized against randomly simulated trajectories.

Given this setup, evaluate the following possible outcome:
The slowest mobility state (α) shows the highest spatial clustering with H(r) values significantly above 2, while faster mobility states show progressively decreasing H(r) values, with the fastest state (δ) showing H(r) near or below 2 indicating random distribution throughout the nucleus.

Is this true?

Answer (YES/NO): NO